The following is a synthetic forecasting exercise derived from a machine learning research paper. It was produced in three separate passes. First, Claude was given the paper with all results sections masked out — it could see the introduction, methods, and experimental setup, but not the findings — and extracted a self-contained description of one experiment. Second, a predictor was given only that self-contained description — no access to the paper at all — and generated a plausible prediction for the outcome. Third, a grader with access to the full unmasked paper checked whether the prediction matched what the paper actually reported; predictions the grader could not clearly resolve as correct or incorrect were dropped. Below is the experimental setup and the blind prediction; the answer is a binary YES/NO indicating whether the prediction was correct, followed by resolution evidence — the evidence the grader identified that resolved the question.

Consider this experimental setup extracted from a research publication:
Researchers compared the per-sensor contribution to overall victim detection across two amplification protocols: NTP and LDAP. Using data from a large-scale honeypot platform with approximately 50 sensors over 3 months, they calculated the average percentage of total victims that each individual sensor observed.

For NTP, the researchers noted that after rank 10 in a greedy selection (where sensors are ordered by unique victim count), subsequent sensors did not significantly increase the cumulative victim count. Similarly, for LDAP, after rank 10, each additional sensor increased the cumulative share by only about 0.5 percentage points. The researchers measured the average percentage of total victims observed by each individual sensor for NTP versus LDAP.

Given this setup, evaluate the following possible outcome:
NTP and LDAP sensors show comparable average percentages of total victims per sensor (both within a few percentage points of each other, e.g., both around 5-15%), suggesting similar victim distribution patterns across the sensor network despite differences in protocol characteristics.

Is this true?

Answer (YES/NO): NO